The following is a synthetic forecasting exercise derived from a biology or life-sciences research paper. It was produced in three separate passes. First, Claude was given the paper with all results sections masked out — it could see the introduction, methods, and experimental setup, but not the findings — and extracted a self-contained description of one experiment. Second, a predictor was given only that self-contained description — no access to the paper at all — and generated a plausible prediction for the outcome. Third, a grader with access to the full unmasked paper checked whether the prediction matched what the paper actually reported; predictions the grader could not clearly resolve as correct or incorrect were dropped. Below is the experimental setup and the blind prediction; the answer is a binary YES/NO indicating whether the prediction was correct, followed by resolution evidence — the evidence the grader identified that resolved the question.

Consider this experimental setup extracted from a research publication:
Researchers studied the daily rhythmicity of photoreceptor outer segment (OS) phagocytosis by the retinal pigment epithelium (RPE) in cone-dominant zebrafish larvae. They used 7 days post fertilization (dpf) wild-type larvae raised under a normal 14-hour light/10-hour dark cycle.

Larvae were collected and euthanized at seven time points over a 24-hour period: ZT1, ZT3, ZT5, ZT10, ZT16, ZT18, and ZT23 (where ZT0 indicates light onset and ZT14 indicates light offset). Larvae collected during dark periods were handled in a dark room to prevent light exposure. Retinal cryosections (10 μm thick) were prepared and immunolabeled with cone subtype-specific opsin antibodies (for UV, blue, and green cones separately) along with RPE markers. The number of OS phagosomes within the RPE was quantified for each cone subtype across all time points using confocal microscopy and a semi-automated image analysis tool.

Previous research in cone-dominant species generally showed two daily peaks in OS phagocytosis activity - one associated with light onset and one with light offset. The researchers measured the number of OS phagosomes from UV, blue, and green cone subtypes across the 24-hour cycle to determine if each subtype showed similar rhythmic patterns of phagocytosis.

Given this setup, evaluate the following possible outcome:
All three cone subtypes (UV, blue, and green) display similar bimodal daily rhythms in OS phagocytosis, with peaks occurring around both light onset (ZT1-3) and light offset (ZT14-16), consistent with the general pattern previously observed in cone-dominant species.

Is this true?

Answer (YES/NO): NO